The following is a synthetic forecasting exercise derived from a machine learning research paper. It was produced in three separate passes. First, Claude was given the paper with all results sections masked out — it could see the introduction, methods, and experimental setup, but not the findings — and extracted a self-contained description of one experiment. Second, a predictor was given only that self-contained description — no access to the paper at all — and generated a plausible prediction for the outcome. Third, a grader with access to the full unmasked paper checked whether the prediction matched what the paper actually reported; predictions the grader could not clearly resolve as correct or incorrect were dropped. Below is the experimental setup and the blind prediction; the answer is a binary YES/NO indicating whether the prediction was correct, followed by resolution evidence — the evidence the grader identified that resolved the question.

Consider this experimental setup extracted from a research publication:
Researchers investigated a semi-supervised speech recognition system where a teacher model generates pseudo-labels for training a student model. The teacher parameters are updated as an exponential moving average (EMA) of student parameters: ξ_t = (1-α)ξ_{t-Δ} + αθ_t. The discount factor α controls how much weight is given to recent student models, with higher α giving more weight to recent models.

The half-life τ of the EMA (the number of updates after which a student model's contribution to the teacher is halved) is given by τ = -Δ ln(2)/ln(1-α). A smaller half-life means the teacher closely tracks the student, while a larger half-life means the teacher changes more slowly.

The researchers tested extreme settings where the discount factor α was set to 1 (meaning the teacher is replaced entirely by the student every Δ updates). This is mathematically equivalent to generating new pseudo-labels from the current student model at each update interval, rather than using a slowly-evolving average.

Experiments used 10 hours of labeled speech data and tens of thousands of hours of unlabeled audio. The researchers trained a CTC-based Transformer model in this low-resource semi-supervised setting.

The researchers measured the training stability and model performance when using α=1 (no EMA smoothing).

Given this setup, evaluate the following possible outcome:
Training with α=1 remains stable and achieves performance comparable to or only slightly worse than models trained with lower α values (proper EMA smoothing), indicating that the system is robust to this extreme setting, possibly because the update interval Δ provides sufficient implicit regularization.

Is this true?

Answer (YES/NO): NO